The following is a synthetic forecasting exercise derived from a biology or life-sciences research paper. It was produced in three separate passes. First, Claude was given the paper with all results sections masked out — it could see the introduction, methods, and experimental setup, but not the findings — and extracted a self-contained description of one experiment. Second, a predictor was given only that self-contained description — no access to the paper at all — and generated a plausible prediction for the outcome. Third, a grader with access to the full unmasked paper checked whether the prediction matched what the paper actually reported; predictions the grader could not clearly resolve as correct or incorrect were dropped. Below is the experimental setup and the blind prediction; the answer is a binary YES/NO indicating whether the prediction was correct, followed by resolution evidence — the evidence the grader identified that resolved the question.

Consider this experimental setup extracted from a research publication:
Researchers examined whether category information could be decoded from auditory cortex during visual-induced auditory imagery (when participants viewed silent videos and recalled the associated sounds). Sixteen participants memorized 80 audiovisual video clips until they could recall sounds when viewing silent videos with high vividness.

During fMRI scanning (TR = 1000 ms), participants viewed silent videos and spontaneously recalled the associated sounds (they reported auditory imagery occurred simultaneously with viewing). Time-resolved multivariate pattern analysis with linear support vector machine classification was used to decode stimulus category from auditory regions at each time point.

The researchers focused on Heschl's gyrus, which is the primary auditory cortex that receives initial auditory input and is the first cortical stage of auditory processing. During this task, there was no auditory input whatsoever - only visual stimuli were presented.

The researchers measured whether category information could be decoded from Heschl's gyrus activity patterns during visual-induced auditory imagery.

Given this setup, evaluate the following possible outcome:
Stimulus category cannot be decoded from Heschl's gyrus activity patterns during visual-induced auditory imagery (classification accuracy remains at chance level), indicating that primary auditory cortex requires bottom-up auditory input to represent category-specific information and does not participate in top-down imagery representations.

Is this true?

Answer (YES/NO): YES